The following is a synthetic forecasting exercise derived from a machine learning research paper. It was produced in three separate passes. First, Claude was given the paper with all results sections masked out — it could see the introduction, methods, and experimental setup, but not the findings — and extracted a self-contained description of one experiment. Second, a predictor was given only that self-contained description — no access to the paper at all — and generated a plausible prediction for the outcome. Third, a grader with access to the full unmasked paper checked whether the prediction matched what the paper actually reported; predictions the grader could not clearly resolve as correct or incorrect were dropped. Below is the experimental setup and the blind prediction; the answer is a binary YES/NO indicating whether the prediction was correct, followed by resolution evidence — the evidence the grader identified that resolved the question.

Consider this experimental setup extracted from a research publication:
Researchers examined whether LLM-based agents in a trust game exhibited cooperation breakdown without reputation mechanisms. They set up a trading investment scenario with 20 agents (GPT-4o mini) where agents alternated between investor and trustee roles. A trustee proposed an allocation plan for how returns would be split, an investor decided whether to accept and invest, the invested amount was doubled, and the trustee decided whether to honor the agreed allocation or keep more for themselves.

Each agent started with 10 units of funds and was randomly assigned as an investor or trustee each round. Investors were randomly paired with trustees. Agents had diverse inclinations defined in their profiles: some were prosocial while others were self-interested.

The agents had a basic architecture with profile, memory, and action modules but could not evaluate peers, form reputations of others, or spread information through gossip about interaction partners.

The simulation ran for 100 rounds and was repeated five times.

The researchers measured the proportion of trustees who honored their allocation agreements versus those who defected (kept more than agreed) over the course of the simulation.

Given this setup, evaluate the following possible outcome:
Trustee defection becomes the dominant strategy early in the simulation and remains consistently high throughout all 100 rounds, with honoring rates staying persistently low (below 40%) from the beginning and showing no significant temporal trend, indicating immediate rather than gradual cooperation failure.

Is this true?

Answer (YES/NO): NO